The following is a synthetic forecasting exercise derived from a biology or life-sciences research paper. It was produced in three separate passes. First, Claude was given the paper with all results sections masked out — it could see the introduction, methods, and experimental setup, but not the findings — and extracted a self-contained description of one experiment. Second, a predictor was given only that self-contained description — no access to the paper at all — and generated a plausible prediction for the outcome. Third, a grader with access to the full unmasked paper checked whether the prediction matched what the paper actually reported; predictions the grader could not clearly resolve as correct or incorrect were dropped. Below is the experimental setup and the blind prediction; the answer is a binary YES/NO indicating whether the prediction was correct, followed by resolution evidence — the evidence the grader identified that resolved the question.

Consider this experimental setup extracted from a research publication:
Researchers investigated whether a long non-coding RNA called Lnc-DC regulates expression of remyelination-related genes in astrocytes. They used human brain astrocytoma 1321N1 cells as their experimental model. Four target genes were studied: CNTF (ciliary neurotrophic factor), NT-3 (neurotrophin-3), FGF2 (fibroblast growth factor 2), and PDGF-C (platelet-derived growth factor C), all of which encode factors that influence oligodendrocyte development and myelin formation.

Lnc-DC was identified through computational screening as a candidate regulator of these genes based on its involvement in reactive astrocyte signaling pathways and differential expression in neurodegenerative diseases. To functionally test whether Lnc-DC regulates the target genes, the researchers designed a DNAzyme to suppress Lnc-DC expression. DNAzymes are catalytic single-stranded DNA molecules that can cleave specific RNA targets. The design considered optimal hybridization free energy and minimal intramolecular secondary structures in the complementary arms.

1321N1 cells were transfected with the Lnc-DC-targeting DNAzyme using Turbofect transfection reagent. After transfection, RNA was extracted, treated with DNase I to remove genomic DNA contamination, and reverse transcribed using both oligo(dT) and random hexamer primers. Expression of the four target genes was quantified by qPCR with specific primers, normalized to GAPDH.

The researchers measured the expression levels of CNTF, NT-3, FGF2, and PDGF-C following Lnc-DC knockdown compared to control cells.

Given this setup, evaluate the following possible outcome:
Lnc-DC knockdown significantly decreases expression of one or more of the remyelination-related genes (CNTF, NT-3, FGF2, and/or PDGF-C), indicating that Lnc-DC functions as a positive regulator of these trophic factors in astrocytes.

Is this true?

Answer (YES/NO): YES